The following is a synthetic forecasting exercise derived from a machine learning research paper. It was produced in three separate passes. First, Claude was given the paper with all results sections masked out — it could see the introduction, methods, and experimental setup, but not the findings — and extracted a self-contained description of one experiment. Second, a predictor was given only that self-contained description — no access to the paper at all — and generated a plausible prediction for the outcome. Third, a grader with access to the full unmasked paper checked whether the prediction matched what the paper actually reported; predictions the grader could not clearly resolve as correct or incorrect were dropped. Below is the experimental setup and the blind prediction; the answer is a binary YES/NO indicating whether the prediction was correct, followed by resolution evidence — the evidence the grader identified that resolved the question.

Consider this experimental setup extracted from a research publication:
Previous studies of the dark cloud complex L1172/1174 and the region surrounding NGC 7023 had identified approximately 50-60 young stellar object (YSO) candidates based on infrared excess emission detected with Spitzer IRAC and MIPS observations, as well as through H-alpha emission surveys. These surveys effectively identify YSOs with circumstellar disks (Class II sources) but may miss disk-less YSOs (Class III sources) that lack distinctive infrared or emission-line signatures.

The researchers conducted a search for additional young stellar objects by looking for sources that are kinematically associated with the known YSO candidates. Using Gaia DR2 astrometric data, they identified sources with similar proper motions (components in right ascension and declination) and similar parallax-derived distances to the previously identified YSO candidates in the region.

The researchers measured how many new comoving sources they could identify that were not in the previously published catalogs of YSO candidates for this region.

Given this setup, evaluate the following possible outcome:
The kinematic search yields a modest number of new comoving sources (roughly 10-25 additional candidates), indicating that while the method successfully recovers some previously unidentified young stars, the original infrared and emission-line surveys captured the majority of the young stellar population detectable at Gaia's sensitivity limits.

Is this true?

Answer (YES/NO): YES